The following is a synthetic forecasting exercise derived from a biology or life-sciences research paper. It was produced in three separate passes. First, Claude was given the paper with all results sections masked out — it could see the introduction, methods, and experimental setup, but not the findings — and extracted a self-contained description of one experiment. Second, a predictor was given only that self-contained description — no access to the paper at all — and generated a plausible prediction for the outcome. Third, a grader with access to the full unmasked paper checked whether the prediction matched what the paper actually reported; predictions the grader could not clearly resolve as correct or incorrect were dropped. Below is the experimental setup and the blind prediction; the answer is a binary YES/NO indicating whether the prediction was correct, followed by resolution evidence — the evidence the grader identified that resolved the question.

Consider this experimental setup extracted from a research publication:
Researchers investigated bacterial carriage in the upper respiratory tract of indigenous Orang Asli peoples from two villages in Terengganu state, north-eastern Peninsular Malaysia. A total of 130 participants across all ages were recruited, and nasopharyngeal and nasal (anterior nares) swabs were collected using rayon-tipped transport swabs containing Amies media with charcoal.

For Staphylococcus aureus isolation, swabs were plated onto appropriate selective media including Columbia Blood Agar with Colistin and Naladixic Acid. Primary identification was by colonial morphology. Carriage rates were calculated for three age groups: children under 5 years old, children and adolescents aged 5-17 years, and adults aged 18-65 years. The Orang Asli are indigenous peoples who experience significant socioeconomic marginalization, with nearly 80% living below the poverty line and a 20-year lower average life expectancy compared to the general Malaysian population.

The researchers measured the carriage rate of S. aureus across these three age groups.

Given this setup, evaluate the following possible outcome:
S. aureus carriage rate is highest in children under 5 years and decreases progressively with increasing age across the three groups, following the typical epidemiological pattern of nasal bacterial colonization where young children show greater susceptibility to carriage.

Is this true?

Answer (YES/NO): NO